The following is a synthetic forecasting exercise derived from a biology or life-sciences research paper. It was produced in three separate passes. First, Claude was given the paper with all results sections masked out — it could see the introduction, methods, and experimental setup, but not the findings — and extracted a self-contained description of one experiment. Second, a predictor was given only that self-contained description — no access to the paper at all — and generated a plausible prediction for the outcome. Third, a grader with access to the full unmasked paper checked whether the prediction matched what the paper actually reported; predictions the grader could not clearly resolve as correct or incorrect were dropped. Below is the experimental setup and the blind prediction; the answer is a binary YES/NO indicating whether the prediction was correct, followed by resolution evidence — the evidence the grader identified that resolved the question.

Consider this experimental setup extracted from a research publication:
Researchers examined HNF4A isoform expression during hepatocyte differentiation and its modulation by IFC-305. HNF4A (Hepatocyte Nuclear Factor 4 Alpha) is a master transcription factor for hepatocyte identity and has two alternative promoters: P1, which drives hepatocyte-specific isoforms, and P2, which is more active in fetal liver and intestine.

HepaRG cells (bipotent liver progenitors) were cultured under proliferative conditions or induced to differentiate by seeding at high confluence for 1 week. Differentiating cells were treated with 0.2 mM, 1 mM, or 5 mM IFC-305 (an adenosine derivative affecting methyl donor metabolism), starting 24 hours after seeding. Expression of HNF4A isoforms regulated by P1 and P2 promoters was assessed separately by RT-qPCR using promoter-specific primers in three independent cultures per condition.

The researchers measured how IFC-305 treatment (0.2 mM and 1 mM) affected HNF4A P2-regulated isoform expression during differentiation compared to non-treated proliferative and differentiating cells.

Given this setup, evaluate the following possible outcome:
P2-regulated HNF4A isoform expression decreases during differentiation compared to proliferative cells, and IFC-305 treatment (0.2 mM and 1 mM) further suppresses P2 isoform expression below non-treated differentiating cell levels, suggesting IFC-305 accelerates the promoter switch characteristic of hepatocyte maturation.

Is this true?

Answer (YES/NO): NO